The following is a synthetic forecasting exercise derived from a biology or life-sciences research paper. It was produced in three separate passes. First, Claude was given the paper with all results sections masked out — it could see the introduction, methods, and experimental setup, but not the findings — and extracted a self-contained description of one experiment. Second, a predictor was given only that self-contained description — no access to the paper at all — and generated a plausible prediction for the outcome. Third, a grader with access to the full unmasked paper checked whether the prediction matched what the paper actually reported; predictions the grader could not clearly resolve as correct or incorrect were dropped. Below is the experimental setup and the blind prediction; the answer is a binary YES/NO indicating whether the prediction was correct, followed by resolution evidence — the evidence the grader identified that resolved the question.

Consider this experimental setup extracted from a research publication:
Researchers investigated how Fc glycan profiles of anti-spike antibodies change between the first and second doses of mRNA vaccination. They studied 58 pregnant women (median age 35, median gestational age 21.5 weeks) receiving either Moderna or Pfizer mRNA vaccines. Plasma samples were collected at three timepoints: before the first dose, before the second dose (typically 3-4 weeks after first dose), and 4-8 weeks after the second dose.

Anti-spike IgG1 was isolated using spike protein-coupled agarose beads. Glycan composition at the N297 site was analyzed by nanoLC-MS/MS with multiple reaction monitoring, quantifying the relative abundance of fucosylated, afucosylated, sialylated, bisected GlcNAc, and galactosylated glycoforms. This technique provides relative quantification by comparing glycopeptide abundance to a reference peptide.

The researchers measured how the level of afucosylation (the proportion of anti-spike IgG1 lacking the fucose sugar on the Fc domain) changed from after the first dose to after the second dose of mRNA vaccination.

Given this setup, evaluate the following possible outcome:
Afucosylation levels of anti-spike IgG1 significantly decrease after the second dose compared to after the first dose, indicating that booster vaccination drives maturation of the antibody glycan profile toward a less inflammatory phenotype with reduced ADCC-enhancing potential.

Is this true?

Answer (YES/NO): NO